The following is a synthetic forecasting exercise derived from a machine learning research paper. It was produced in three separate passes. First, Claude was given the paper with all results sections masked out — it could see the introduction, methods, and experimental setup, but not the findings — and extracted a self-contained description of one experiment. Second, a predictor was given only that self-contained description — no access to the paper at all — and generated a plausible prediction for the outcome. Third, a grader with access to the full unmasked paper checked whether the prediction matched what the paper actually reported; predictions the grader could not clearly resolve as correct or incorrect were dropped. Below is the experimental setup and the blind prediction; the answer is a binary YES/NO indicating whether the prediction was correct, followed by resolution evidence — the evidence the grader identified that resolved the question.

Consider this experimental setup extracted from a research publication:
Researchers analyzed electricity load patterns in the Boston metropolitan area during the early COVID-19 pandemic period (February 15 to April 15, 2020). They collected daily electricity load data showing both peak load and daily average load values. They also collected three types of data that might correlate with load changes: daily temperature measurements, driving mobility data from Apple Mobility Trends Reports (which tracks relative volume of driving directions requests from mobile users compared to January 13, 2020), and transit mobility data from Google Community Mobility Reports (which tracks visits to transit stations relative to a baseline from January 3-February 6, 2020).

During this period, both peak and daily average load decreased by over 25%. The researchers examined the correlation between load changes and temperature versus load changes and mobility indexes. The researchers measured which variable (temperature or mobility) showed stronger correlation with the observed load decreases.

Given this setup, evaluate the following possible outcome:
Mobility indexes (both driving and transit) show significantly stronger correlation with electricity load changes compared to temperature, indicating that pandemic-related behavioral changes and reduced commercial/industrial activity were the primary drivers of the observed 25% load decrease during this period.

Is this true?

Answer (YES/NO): YES